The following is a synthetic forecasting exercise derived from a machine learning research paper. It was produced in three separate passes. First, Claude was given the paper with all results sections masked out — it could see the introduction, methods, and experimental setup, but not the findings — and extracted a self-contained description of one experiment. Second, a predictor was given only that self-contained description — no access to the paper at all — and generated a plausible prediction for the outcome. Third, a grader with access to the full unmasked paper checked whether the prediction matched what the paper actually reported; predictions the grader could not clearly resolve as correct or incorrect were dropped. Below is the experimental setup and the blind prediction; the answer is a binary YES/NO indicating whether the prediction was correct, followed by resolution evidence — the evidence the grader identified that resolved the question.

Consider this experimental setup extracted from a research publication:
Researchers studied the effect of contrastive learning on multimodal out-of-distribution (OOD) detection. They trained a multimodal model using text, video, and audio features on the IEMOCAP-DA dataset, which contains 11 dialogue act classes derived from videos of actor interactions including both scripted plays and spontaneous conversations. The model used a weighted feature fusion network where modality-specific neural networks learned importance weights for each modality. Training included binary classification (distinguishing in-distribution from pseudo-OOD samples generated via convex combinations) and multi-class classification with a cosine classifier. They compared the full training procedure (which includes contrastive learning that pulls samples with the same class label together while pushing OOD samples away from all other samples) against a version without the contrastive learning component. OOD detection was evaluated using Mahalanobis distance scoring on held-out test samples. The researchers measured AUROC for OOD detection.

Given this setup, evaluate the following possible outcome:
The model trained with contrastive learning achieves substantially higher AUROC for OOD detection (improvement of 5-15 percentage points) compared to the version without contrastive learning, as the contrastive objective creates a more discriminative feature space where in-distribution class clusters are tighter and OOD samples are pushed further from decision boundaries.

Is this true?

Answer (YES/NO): NO